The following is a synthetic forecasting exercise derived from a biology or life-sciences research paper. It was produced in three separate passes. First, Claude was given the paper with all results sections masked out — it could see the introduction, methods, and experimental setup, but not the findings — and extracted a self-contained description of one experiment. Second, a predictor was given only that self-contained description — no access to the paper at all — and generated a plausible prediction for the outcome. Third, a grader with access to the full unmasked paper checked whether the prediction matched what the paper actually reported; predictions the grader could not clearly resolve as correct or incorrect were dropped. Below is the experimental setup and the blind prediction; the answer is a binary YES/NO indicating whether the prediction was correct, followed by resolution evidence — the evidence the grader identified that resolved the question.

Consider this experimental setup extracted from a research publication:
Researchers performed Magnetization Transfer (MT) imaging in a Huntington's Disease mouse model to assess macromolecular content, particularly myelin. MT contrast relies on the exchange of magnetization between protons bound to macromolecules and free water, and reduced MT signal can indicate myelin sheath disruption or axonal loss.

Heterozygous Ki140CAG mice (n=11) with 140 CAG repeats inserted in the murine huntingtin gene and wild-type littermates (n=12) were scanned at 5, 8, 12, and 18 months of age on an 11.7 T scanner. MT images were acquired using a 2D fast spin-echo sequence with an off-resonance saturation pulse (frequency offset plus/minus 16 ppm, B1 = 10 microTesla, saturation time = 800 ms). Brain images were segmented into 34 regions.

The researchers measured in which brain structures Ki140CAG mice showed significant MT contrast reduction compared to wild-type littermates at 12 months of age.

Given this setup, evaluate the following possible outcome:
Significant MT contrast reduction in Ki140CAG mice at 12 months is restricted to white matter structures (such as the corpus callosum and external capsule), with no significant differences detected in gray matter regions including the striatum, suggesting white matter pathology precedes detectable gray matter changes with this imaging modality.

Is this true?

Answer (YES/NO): NO